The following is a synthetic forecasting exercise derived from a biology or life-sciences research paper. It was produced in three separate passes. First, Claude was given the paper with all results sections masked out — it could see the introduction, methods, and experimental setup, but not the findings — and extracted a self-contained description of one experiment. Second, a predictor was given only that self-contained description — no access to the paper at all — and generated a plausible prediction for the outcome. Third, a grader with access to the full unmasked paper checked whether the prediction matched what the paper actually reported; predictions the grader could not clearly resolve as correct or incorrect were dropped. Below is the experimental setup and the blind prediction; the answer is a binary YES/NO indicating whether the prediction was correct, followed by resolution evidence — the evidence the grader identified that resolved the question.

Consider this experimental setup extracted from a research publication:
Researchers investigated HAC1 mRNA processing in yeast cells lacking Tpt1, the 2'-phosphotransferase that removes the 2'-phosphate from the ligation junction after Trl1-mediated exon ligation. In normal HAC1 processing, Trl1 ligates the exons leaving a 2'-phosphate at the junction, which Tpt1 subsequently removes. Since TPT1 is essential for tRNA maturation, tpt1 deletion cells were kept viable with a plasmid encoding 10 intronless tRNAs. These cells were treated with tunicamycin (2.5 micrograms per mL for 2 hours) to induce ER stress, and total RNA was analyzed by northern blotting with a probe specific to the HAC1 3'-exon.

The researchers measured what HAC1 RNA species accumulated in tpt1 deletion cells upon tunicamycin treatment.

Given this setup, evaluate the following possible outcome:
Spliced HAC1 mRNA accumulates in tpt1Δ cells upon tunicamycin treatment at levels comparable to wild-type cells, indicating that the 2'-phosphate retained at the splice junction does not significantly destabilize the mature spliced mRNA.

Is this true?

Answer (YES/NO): NO